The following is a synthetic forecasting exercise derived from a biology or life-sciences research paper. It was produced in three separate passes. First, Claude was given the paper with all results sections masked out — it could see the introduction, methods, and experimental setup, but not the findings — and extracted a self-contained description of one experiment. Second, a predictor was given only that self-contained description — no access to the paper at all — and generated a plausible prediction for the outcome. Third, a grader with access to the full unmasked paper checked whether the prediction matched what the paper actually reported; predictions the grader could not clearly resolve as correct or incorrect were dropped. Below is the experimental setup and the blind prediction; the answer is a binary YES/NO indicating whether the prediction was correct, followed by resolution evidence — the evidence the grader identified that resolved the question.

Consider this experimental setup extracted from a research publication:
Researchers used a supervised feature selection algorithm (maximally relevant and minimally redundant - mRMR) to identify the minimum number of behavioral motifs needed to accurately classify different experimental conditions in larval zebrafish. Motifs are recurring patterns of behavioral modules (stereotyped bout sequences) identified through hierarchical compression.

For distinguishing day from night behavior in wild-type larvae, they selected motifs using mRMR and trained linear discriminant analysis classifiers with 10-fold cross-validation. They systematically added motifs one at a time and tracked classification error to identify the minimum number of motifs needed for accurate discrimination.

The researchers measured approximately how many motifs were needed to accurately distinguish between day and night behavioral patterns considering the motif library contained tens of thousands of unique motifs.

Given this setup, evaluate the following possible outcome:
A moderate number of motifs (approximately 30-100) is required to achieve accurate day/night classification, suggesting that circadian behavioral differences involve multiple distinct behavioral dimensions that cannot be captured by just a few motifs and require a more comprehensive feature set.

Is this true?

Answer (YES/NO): NO